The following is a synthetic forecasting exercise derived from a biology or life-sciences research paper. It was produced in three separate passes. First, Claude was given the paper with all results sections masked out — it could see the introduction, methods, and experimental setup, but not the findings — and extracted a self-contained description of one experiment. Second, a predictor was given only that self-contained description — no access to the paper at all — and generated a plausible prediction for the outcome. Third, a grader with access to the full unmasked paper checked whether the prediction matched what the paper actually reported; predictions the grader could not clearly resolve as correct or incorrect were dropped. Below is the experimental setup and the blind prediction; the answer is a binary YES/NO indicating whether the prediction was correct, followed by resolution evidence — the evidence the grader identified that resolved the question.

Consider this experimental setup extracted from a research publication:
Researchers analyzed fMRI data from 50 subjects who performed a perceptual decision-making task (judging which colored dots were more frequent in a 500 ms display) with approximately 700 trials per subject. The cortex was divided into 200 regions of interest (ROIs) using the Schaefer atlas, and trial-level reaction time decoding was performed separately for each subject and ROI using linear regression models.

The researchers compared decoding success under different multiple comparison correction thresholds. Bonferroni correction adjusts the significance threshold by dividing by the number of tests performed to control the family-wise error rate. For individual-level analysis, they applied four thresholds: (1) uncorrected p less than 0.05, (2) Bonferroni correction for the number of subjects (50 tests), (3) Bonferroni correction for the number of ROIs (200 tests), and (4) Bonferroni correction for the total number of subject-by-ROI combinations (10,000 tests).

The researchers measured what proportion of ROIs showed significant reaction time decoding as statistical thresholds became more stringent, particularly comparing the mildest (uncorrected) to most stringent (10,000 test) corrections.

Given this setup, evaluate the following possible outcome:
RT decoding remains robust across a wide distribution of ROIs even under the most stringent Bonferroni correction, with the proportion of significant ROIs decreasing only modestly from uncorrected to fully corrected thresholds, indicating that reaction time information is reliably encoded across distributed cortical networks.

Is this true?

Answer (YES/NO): NO